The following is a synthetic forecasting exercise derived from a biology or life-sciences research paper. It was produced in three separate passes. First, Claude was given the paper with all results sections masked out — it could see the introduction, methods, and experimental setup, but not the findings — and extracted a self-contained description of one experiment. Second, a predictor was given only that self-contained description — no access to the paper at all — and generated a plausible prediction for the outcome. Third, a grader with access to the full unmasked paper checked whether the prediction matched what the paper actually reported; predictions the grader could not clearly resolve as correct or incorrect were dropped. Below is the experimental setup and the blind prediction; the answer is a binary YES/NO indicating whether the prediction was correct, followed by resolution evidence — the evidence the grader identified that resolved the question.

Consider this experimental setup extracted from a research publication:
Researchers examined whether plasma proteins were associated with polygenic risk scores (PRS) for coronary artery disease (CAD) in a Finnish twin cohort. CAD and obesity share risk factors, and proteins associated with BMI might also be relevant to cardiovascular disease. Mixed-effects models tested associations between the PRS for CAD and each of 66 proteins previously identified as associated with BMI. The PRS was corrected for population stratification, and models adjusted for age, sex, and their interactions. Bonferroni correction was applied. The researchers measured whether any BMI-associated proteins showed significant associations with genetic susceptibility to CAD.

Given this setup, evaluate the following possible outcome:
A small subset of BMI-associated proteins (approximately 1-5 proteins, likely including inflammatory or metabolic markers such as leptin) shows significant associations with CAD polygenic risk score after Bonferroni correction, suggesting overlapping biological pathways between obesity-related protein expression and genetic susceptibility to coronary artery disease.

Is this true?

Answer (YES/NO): NO